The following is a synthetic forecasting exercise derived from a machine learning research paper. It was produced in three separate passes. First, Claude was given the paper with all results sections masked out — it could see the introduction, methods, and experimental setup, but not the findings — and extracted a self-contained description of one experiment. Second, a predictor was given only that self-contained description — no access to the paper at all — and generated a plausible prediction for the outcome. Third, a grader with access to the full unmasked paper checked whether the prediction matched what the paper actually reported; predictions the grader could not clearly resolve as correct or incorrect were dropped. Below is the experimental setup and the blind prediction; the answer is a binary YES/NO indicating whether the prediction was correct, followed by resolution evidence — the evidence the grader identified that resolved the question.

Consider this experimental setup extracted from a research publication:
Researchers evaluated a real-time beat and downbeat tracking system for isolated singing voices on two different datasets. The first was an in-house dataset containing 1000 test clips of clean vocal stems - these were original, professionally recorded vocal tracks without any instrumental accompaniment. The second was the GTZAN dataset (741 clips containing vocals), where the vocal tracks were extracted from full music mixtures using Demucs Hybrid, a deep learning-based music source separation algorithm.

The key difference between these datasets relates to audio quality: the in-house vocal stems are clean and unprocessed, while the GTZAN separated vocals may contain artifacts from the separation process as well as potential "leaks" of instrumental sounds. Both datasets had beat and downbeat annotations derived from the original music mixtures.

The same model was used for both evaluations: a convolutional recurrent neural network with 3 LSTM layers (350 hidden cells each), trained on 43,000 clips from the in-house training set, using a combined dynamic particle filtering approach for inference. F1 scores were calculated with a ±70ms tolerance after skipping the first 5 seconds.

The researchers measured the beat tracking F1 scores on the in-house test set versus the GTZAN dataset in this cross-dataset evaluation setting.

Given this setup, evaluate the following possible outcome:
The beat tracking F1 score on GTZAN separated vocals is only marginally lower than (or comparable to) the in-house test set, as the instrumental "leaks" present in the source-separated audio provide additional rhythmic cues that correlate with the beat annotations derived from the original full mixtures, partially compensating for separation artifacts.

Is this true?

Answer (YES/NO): NO